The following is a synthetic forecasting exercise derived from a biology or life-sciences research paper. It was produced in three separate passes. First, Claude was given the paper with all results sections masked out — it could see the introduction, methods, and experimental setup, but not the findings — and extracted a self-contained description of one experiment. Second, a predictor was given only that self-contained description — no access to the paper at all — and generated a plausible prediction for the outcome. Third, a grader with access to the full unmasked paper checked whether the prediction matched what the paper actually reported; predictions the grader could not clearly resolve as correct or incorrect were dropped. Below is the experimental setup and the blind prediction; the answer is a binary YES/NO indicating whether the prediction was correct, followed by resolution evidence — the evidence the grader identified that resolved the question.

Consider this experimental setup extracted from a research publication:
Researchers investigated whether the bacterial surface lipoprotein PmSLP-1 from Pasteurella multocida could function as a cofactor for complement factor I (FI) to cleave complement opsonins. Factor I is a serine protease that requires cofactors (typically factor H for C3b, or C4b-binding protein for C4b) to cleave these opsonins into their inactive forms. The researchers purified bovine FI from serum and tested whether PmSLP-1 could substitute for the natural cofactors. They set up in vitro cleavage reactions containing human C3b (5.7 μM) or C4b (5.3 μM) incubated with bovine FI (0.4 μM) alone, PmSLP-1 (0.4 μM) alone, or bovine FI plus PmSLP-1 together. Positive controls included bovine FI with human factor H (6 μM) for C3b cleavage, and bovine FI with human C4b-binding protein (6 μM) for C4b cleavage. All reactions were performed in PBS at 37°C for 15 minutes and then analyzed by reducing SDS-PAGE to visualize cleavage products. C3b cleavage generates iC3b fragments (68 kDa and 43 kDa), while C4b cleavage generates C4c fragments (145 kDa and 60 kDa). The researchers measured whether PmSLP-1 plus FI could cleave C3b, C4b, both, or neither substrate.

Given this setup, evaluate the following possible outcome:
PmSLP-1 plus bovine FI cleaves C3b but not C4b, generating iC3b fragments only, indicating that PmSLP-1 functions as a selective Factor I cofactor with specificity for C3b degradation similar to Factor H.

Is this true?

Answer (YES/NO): NO